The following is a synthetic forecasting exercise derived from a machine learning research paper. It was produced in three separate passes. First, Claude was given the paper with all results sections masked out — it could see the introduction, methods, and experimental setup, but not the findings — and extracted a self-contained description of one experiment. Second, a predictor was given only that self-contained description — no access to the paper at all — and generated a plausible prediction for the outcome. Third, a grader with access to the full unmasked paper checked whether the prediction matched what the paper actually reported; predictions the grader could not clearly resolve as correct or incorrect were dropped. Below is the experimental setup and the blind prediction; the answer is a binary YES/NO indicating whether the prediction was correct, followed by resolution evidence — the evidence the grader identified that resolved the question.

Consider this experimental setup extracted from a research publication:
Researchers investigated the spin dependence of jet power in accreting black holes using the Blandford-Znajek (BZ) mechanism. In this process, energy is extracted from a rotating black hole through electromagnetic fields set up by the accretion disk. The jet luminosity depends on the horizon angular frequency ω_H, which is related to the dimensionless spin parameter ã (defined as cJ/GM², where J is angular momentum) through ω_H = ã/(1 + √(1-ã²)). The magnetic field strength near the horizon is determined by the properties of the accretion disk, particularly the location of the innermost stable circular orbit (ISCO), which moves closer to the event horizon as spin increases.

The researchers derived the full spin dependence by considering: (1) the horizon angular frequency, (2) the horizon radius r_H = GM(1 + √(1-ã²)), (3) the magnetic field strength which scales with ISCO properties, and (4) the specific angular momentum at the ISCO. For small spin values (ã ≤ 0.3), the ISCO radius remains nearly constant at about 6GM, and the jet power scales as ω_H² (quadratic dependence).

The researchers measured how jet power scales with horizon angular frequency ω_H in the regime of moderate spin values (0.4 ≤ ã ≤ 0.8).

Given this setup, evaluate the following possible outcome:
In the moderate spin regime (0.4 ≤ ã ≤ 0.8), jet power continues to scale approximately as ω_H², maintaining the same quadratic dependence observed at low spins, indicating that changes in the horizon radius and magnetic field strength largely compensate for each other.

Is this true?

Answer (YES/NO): NO